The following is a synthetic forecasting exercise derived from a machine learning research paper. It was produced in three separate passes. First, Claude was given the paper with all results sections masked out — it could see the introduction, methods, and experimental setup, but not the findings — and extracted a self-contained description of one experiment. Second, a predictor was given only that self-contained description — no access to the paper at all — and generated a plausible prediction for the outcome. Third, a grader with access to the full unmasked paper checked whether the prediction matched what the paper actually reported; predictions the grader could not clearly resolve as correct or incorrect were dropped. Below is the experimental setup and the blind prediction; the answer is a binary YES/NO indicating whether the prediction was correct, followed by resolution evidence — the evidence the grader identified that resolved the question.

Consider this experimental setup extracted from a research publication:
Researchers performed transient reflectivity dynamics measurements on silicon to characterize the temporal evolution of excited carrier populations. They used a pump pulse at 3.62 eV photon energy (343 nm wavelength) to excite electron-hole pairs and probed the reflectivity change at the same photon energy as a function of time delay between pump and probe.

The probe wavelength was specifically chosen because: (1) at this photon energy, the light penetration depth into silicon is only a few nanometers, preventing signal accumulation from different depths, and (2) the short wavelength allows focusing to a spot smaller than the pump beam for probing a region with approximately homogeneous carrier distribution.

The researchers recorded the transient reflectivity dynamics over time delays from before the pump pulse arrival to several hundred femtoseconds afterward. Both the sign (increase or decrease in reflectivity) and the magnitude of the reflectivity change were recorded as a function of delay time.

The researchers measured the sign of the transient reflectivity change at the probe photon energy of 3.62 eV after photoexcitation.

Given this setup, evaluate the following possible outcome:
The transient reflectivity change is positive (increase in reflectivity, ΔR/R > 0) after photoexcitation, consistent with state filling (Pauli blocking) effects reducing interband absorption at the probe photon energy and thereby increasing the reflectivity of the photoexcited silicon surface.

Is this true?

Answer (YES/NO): NO